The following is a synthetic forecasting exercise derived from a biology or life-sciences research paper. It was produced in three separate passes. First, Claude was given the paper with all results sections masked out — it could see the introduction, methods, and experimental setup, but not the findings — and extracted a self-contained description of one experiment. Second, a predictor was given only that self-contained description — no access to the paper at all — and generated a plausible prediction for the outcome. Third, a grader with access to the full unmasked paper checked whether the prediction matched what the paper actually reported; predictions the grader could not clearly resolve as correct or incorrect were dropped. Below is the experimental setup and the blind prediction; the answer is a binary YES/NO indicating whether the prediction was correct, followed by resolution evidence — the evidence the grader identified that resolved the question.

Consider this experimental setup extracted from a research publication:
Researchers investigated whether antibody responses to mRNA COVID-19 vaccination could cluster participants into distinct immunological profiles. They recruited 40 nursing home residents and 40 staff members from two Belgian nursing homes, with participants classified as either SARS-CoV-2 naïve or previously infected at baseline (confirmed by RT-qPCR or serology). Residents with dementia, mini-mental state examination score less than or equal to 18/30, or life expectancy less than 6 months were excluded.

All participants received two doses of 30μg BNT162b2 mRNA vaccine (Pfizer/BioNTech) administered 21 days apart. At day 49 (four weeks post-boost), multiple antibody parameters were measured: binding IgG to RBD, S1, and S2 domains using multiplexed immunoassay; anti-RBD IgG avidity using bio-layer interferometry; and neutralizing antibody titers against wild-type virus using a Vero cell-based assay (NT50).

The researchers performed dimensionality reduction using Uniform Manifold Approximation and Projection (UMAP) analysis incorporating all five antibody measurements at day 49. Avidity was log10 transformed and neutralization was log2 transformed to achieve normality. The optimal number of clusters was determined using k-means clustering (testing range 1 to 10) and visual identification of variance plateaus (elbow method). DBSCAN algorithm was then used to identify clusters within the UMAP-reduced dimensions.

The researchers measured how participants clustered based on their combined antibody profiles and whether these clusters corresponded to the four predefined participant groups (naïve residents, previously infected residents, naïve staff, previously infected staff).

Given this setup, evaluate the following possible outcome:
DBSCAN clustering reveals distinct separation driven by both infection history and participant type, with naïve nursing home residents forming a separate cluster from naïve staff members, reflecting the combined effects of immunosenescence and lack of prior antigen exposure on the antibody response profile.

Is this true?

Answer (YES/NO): NO